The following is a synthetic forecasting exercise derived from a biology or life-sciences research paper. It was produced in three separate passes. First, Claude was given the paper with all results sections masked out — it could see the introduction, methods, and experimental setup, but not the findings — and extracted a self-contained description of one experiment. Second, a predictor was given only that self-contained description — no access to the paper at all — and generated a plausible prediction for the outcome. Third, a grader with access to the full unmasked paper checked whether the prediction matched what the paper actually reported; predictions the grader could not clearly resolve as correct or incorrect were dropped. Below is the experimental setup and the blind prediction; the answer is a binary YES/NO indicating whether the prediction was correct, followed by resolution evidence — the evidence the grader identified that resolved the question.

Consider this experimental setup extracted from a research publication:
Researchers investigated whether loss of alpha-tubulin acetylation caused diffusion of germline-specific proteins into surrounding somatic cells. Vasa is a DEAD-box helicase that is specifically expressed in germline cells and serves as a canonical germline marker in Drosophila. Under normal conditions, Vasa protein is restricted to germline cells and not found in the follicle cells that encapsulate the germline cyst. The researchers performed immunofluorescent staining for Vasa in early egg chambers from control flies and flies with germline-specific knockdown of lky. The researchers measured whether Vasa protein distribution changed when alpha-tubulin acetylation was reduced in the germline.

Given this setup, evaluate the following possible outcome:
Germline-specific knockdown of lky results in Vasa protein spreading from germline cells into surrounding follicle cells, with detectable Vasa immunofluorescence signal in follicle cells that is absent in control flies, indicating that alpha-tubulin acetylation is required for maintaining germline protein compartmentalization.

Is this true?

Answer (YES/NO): YES